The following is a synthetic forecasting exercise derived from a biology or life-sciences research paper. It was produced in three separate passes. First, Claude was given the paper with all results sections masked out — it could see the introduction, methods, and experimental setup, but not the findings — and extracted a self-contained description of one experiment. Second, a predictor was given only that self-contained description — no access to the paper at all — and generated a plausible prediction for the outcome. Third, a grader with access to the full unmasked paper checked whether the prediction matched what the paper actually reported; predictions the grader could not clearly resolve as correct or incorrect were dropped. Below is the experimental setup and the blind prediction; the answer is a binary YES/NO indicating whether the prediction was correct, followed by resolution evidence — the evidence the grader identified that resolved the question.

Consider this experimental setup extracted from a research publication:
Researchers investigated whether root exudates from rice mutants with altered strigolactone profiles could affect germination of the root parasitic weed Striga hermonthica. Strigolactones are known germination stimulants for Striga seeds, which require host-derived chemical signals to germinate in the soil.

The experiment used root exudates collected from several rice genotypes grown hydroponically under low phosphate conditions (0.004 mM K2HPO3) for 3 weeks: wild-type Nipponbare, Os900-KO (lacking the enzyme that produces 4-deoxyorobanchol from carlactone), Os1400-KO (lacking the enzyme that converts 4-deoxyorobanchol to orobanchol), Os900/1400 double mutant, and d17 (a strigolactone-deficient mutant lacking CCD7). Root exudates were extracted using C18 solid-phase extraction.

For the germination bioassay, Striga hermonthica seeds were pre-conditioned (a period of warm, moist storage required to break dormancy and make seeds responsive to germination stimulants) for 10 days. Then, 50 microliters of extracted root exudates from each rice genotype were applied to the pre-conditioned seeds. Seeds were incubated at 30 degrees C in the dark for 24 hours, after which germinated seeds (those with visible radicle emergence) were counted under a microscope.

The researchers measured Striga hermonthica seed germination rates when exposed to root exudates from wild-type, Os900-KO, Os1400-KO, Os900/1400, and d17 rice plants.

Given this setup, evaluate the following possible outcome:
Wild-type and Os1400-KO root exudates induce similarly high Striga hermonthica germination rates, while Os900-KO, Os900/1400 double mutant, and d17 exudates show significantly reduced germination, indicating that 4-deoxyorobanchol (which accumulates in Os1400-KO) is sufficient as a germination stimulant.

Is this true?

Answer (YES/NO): YES